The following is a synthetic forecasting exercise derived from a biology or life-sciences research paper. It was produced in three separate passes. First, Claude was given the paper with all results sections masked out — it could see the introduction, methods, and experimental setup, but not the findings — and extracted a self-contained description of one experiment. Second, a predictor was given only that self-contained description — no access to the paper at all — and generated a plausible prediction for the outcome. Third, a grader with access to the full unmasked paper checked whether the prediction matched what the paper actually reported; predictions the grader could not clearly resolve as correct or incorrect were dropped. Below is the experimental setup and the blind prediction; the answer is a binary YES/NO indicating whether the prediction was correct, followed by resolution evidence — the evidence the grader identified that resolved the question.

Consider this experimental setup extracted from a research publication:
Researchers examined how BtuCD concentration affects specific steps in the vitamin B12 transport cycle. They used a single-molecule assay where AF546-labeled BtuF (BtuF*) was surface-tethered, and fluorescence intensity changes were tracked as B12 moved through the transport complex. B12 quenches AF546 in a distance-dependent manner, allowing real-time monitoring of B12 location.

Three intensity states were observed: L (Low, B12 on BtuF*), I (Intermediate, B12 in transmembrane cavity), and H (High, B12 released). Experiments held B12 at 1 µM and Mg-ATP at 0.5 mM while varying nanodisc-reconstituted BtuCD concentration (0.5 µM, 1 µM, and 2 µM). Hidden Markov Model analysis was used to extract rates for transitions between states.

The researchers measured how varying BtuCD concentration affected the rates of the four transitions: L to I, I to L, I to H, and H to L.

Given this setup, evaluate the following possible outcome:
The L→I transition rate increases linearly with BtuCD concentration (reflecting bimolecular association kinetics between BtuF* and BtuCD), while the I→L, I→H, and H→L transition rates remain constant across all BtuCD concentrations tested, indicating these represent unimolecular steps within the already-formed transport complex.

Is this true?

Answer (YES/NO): YES